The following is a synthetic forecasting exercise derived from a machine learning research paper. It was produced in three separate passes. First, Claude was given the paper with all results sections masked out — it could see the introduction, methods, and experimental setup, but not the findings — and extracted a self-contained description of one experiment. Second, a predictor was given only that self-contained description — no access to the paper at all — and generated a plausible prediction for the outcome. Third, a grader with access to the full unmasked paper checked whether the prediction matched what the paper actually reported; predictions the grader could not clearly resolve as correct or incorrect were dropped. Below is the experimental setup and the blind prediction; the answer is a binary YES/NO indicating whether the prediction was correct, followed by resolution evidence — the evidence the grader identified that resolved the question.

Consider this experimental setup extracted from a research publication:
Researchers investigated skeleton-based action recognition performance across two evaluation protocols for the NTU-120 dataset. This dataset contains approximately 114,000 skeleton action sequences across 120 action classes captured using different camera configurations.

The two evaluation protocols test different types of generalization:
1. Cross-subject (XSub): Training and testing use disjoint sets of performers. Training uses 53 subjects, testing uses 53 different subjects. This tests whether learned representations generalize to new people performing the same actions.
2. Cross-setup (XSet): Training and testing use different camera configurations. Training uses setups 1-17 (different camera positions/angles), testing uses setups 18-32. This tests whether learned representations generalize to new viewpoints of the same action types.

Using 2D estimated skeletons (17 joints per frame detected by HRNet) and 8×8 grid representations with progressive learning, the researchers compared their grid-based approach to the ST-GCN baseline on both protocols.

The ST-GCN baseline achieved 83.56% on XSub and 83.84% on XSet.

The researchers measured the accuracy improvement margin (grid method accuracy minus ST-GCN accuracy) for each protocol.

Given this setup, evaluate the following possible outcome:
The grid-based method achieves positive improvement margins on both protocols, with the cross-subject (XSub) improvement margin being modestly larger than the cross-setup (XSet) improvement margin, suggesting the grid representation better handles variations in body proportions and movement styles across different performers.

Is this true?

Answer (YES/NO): NO